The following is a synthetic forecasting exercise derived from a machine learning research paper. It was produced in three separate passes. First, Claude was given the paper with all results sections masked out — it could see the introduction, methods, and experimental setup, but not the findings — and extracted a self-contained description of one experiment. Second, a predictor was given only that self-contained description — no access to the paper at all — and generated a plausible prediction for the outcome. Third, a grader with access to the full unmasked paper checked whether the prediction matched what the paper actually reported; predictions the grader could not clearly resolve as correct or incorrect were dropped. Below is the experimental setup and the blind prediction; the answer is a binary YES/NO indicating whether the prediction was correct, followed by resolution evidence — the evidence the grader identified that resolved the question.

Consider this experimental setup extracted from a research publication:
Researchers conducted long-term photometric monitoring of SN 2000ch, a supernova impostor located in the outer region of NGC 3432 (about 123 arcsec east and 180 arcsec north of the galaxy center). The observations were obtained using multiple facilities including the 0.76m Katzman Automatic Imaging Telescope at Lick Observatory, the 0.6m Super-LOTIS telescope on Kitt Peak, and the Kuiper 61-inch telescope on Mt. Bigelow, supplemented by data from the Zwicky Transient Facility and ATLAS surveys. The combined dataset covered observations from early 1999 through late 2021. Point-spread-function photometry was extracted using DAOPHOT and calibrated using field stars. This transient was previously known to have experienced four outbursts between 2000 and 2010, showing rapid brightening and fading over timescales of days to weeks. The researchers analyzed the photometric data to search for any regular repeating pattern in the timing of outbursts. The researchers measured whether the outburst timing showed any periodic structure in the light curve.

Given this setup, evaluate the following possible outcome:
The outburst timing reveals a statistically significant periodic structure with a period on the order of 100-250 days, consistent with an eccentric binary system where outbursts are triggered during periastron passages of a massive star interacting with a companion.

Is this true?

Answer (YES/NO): YES